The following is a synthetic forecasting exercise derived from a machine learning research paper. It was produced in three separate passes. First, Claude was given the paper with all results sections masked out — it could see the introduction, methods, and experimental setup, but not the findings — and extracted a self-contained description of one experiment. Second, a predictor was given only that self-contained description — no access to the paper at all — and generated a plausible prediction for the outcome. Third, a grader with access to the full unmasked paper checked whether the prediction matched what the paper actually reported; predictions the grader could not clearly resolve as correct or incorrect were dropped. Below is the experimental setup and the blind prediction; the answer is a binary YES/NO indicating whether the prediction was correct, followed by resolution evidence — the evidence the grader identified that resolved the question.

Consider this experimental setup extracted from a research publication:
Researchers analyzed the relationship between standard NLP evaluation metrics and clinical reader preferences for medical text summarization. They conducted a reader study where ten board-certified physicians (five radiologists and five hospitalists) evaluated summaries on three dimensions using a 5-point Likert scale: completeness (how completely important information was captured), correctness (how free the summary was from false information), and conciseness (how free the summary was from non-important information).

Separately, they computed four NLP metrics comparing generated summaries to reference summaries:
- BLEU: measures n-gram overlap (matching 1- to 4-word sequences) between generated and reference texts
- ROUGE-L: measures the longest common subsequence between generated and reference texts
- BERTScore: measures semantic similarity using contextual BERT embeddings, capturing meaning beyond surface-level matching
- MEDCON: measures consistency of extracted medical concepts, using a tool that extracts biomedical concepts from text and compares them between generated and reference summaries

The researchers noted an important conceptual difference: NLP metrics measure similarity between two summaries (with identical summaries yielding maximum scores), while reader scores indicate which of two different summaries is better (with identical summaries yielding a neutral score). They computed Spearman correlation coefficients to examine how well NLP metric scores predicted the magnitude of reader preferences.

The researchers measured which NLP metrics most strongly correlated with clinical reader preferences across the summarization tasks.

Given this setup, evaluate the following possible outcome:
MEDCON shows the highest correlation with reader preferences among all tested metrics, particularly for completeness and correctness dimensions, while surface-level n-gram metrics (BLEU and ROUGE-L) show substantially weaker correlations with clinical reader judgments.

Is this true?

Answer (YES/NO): NO